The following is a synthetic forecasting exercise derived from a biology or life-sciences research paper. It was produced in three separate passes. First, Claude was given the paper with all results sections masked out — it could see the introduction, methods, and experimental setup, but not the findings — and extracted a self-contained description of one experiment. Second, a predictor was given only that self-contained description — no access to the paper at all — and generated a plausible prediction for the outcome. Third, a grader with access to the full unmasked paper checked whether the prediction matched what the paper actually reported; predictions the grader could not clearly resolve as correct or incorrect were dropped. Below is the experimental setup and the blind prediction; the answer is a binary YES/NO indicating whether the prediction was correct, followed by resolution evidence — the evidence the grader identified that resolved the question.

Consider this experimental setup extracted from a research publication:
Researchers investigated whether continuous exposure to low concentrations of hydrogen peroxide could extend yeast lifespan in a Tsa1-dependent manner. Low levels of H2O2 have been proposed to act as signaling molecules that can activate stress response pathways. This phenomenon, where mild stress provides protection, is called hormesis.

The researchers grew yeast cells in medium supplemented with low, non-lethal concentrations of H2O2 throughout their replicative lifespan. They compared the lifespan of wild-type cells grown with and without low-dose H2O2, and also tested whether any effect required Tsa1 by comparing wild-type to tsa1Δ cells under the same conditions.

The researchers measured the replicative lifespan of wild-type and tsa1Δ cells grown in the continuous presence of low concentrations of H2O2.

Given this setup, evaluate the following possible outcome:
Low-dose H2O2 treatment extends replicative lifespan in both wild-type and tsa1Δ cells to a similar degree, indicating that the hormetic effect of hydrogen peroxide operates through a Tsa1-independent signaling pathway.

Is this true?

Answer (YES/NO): NO